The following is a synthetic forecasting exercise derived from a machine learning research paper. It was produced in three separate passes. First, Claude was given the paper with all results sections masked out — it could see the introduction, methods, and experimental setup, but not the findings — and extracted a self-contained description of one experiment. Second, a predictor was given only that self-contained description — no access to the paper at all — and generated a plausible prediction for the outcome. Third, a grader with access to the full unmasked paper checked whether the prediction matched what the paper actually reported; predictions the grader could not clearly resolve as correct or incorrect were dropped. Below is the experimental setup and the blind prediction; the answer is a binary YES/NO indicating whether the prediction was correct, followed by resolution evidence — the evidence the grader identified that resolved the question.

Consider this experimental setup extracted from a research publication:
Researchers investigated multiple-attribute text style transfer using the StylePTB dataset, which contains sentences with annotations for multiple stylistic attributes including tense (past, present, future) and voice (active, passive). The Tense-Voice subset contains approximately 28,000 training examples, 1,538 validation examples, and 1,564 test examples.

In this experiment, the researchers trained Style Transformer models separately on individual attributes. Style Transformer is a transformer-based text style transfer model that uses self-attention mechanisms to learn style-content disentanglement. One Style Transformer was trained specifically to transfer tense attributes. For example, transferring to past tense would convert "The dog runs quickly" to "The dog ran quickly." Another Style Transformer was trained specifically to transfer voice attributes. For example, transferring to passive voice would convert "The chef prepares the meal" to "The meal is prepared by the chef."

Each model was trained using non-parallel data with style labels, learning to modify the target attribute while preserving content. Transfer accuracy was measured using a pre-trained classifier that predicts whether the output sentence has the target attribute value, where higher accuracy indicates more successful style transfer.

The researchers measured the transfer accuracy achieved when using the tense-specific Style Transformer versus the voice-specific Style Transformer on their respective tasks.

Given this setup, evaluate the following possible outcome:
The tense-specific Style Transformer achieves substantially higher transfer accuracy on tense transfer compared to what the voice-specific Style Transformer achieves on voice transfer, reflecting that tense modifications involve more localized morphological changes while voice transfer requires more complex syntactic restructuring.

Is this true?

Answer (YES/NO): NO